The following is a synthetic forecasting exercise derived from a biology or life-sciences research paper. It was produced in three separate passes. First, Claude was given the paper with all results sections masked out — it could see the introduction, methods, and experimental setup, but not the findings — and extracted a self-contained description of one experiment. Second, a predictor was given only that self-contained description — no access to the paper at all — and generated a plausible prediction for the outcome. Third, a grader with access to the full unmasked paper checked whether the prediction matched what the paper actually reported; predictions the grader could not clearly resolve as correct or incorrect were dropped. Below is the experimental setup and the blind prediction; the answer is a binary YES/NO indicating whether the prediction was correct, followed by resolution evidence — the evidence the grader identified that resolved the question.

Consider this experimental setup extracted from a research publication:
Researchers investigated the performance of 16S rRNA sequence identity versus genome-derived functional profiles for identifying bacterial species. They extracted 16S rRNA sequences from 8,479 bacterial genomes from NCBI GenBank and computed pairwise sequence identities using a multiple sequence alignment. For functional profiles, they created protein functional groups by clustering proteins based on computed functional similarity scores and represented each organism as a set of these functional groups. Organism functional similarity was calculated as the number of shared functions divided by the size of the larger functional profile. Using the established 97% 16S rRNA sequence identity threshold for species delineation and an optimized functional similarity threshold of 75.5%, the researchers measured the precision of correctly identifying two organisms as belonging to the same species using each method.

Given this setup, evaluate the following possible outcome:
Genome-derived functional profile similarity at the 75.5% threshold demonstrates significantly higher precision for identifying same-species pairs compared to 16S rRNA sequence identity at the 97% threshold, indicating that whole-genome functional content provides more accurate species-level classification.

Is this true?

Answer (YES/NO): YES